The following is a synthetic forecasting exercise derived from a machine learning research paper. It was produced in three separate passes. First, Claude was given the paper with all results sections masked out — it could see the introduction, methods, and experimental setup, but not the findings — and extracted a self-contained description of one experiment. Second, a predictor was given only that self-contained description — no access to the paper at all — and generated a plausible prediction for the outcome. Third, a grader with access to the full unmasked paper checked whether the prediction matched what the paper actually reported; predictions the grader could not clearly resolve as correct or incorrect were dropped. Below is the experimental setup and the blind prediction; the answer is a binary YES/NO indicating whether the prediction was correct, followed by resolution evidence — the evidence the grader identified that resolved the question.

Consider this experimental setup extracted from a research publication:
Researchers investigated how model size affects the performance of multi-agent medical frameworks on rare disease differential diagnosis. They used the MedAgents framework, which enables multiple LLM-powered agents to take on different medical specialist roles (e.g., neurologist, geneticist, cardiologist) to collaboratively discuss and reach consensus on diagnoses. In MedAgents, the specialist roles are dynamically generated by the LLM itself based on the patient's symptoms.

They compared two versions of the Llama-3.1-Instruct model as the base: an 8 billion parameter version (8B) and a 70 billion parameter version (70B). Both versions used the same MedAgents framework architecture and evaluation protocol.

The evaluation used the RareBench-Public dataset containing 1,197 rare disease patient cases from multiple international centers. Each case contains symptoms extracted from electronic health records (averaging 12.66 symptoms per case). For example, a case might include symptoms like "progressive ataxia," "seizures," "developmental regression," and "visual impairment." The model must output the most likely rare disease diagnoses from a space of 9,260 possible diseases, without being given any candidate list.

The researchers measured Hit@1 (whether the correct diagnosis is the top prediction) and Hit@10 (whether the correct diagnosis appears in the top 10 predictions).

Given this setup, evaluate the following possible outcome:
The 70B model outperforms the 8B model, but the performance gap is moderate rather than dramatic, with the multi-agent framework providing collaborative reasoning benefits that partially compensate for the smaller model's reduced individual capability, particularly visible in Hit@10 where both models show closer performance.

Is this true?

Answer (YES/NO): NO